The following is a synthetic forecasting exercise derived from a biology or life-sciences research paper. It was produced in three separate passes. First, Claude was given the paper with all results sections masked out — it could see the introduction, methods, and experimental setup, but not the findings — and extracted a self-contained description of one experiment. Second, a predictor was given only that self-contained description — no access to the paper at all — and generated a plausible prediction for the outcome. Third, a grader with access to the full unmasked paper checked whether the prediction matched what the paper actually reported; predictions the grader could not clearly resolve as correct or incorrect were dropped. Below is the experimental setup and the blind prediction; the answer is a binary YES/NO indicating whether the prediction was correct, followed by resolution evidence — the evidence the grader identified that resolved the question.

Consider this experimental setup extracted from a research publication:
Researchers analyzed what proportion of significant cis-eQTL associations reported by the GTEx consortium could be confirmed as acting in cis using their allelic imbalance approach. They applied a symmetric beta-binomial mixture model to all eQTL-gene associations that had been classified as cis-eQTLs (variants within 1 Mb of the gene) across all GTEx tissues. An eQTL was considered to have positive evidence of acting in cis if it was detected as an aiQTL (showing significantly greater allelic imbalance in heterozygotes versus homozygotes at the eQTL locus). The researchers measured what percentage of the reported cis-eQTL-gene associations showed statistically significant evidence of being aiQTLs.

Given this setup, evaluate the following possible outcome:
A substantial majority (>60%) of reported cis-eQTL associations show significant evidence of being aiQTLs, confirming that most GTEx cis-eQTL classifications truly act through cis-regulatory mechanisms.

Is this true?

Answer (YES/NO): NO